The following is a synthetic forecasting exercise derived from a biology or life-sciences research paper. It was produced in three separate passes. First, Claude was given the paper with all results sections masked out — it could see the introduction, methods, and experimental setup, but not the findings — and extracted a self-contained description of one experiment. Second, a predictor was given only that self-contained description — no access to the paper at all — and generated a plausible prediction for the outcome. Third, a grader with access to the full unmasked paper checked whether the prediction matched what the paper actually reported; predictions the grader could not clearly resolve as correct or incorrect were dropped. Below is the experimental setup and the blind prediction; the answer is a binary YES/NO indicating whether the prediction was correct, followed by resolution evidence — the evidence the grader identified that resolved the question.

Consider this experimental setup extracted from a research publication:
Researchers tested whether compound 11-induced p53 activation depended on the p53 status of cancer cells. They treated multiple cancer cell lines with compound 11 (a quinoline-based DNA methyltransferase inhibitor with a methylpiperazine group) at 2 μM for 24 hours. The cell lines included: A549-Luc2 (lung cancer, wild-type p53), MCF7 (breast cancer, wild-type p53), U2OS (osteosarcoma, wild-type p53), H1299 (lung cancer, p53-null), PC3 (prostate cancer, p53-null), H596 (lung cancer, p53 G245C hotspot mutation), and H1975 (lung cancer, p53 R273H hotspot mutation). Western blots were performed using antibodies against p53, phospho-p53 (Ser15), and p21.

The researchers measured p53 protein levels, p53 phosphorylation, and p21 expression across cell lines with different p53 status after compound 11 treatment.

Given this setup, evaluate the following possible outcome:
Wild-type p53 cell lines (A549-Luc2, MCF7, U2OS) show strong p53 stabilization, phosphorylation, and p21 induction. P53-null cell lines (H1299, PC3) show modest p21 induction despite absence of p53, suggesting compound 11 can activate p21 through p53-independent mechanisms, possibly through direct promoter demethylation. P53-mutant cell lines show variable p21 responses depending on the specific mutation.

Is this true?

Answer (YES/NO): NO